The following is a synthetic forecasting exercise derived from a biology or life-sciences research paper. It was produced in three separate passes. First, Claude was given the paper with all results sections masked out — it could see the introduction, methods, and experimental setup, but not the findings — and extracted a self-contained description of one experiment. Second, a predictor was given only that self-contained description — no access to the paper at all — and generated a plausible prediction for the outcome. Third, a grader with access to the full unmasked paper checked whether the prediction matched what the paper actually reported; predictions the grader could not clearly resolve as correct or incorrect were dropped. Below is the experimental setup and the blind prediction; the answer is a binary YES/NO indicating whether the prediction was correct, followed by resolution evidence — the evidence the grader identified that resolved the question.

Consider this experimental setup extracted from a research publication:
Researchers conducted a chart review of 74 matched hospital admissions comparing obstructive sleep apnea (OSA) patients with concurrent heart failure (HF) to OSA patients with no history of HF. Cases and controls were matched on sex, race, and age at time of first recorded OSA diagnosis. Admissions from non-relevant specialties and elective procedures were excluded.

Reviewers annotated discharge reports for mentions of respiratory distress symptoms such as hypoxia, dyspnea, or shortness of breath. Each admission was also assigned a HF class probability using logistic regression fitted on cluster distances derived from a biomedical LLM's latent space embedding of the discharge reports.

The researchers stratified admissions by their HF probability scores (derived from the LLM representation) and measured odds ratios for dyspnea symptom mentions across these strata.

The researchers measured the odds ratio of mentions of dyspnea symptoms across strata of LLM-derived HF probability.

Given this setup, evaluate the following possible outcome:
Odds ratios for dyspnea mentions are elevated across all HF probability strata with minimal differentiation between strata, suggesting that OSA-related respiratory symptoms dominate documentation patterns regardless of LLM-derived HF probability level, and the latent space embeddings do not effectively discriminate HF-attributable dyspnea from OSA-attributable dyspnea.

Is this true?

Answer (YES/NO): NO